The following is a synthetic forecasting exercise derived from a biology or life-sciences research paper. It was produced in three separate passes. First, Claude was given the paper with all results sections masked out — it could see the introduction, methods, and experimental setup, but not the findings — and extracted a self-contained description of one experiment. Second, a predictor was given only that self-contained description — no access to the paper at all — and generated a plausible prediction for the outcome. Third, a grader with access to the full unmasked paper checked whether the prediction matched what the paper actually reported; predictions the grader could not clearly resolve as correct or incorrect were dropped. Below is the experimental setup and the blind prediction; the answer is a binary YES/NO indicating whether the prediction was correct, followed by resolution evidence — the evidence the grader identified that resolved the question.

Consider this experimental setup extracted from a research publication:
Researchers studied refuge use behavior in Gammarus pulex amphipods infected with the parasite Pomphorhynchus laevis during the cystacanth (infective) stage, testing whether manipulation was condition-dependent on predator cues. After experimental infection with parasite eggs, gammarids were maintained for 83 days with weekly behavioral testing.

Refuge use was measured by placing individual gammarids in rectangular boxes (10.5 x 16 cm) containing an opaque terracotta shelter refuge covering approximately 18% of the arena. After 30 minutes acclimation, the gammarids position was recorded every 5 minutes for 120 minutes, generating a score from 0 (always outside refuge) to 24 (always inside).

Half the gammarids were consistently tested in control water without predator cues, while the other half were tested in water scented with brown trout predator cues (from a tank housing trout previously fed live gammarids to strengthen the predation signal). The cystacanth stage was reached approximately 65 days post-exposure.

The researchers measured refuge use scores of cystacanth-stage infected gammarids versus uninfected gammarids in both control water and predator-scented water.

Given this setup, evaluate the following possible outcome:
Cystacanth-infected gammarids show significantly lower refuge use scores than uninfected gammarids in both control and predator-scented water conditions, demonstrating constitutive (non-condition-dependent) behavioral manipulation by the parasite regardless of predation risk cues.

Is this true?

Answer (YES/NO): YES